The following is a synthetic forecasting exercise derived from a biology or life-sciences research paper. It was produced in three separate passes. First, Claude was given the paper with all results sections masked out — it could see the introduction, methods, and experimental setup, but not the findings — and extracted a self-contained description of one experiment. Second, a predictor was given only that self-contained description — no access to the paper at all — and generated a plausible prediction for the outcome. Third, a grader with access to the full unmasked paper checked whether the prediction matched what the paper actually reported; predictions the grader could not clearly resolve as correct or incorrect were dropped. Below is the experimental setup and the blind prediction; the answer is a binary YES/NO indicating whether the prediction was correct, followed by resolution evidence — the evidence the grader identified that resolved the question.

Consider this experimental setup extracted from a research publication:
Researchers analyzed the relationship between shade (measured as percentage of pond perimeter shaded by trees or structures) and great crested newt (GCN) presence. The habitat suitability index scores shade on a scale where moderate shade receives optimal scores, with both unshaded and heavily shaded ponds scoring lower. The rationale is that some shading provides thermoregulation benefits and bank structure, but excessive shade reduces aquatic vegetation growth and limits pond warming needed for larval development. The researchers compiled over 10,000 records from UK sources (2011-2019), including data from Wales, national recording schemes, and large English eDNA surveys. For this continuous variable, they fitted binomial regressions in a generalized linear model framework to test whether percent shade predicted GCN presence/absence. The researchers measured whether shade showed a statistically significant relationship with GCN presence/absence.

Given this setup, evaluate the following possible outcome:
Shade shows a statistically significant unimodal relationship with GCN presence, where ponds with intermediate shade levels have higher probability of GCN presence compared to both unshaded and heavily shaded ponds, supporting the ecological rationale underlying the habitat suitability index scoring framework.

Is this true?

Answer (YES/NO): NO